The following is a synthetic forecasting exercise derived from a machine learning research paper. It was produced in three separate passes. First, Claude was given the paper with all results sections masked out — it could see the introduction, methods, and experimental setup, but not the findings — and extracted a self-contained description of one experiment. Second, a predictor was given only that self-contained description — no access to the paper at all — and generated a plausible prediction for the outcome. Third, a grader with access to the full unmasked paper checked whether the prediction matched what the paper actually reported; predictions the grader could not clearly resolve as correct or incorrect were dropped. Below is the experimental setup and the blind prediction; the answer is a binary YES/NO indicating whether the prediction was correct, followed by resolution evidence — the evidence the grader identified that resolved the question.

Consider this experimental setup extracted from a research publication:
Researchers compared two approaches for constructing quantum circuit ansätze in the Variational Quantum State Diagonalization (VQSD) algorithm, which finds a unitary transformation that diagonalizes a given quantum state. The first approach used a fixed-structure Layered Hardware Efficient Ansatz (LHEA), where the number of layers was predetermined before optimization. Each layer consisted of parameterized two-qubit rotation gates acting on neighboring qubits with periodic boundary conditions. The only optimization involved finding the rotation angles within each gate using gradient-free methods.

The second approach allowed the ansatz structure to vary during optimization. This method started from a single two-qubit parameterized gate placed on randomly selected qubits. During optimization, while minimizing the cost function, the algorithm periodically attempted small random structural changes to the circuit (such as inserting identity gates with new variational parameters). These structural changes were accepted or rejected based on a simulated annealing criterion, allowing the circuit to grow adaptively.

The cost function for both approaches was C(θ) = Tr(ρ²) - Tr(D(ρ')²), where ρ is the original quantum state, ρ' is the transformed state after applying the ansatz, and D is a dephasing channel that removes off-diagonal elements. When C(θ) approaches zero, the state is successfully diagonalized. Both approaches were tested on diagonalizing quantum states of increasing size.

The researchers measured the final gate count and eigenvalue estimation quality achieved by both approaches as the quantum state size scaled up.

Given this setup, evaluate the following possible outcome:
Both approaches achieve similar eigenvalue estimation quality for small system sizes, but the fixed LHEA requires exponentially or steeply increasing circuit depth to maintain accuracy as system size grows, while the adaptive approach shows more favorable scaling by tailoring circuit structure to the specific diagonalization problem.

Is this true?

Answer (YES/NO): NO